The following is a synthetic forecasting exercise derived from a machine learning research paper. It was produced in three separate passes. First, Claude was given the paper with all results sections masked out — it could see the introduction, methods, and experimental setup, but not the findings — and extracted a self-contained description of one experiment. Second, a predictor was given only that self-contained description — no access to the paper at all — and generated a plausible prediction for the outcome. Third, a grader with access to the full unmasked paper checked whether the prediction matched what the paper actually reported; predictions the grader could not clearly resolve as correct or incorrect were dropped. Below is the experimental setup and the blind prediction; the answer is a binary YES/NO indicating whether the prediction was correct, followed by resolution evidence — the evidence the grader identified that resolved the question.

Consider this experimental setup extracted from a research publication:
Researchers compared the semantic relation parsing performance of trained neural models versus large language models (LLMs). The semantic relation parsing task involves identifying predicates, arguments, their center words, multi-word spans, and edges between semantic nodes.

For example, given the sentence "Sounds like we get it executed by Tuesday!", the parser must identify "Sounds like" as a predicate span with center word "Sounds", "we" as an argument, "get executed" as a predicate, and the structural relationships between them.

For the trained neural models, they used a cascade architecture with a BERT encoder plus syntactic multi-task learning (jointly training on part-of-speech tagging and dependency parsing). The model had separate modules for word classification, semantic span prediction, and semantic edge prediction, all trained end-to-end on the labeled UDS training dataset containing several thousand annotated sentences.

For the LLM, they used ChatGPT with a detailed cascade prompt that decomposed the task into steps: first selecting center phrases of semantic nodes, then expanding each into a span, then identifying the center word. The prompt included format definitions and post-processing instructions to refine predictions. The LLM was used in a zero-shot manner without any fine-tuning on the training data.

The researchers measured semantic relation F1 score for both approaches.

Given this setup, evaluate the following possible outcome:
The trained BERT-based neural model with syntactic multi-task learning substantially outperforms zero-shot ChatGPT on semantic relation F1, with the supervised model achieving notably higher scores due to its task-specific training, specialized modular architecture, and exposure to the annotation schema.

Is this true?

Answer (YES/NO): YES